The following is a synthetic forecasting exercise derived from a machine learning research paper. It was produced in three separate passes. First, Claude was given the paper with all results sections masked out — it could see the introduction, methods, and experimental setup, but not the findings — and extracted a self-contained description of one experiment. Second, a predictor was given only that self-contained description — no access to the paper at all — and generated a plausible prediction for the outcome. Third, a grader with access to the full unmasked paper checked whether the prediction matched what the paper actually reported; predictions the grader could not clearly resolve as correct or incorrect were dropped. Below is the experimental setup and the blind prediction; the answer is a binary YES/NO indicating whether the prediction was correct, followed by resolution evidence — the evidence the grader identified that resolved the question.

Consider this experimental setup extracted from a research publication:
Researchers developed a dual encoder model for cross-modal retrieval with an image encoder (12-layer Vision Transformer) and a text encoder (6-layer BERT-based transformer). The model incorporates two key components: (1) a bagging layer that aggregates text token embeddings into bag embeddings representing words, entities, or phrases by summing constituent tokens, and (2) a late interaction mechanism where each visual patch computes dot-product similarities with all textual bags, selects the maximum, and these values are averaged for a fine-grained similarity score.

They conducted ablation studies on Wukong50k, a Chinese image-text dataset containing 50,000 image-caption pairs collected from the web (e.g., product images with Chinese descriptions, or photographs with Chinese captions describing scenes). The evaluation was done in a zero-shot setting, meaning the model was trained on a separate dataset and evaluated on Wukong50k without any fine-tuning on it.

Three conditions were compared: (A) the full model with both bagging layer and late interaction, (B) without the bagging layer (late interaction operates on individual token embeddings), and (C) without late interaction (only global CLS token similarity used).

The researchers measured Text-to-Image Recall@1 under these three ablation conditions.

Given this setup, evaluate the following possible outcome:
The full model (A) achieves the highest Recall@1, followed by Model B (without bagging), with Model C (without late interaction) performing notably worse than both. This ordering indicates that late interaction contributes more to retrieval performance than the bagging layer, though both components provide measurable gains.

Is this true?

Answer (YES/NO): YES